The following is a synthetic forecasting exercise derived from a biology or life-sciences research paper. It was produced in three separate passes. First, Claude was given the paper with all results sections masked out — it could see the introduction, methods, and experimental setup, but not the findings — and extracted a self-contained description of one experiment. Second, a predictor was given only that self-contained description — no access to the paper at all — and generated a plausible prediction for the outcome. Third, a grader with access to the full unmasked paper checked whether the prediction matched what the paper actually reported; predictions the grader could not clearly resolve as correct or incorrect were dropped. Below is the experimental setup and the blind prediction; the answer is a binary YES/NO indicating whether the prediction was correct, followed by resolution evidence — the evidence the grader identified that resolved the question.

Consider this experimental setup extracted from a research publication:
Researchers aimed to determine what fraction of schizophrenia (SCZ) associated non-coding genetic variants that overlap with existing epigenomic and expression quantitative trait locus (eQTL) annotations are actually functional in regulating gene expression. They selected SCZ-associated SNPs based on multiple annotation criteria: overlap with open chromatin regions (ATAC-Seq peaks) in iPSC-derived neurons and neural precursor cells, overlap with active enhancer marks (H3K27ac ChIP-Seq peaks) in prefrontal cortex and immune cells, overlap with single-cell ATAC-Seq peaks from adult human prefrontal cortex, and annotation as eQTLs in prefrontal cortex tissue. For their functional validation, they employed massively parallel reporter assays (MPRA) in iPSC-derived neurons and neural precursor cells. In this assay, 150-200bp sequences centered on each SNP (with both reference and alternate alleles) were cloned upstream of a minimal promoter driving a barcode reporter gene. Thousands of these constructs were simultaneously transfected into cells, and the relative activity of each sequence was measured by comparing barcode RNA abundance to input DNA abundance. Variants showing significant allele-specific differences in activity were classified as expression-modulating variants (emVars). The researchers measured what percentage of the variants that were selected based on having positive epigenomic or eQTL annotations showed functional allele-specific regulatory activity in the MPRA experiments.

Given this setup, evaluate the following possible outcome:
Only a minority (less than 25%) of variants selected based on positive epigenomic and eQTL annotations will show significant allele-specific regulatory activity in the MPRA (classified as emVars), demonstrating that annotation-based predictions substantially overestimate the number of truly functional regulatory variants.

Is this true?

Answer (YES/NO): YES